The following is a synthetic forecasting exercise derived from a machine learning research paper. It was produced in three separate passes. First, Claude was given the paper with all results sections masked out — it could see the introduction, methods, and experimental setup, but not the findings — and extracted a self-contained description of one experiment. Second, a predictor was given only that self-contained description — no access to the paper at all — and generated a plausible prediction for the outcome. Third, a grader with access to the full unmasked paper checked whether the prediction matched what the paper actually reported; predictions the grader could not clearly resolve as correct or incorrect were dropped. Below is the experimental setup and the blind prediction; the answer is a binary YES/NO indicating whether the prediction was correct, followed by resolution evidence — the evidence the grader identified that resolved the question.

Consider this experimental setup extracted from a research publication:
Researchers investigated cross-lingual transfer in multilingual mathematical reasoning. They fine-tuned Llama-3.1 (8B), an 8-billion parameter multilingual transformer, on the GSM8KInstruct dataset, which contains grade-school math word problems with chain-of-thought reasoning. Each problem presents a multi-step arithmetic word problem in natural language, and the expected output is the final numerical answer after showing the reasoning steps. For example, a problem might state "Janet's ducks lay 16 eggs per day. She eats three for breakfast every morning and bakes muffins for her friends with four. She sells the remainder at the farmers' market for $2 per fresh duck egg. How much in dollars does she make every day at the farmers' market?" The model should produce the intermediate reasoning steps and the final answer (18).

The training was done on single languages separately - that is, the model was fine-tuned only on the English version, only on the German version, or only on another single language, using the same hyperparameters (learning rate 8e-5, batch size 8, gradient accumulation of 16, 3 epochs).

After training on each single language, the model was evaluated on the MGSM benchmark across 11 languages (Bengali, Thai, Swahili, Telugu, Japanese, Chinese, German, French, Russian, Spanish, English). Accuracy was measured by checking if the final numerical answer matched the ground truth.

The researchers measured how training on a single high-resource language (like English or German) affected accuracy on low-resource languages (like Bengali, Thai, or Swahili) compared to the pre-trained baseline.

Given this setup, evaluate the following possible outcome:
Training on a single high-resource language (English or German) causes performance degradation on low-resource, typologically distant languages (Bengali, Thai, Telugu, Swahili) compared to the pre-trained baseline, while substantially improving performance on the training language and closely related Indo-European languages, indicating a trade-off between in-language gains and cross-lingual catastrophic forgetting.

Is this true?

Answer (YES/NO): NO